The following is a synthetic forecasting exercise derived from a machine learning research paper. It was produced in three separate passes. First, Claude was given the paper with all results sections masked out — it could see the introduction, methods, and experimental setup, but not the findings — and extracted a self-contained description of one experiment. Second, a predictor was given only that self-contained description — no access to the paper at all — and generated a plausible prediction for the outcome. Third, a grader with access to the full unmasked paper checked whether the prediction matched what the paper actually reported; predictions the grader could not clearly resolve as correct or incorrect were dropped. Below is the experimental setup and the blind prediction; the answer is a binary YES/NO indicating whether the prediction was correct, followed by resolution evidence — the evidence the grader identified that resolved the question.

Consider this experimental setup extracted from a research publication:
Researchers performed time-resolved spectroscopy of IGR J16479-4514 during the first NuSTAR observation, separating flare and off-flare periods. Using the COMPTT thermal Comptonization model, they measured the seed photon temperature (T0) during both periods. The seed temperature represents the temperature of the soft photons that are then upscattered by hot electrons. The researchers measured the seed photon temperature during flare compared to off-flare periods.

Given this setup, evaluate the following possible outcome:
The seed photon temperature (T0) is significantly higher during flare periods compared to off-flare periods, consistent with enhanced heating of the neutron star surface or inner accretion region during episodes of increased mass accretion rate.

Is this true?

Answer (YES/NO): YES